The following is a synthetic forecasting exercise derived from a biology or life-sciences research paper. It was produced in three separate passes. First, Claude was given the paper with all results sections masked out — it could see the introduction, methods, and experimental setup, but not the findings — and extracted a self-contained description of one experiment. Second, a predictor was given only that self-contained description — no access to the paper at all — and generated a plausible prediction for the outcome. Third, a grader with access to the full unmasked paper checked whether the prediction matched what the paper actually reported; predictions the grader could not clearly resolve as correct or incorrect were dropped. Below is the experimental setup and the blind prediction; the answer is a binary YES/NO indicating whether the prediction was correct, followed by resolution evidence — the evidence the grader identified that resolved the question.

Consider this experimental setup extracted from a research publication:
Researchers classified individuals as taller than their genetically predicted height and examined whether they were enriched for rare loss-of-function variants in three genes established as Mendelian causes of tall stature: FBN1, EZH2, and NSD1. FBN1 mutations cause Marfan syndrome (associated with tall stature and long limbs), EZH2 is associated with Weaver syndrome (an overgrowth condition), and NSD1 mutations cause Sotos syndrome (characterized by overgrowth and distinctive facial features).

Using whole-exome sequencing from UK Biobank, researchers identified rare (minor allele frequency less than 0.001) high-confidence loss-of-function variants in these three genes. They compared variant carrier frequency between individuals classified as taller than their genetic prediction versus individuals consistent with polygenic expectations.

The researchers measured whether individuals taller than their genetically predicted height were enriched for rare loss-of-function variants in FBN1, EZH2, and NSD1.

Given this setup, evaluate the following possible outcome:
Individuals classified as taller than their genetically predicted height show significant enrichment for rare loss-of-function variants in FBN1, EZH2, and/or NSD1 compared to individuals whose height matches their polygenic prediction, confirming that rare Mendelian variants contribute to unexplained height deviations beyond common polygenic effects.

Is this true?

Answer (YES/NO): YES